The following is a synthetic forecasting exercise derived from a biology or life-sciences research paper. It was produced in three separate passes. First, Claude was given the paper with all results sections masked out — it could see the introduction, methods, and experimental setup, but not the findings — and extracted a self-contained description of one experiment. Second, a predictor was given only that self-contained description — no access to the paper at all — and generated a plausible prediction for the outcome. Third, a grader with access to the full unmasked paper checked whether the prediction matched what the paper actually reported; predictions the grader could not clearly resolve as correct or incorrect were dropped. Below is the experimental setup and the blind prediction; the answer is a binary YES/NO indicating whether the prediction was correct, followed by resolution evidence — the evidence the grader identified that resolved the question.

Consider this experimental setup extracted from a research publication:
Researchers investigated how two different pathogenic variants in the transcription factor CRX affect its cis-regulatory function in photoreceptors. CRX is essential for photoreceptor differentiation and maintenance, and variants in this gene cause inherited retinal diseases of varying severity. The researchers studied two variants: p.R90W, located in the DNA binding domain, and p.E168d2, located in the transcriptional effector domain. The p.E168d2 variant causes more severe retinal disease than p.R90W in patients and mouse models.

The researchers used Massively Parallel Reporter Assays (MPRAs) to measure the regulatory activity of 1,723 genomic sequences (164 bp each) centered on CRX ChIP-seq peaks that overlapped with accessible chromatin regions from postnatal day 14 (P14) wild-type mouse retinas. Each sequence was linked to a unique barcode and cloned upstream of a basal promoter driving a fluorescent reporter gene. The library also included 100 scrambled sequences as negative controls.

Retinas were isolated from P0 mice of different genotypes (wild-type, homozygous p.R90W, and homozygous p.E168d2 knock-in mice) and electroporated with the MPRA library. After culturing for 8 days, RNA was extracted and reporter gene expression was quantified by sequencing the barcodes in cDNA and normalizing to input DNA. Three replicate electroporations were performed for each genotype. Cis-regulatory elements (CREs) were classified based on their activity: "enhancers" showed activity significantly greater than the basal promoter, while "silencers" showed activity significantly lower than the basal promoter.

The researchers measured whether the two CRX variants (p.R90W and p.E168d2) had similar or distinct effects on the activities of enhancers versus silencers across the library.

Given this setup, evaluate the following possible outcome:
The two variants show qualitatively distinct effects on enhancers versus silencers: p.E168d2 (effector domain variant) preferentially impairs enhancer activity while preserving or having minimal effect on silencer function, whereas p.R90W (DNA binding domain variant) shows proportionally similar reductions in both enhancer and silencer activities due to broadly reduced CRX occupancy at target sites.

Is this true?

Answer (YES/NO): NO